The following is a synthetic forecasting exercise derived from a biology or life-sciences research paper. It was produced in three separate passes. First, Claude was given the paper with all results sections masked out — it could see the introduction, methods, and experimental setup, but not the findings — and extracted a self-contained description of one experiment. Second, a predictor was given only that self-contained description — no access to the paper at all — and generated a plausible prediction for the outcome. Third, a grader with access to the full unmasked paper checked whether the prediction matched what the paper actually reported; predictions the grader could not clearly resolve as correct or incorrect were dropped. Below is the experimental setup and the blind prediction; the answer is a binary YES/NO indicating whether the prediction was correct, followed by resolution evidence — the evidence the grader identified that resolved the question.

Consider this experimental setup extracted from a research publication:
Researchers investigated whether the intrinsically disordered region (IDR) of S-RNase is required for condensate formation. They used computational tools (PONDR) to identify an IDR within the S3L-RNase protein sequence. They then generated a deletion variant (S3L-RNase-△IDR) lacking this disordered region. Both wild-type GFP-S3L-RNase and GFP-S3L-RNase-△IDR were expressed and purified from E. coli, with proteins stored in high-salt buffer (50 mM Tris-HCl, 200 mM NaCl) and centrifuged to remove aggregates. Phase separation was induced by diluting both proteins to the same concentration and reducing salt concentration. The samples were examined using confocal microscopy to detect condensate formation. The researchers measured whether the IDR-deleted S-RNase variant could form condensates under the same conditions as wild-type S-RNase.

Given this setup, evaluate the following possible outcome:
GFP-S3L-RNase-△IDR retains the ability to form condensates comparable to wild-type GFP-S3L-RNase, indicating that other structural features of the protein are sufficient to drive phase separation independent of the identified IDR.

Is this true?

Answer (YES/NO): NO